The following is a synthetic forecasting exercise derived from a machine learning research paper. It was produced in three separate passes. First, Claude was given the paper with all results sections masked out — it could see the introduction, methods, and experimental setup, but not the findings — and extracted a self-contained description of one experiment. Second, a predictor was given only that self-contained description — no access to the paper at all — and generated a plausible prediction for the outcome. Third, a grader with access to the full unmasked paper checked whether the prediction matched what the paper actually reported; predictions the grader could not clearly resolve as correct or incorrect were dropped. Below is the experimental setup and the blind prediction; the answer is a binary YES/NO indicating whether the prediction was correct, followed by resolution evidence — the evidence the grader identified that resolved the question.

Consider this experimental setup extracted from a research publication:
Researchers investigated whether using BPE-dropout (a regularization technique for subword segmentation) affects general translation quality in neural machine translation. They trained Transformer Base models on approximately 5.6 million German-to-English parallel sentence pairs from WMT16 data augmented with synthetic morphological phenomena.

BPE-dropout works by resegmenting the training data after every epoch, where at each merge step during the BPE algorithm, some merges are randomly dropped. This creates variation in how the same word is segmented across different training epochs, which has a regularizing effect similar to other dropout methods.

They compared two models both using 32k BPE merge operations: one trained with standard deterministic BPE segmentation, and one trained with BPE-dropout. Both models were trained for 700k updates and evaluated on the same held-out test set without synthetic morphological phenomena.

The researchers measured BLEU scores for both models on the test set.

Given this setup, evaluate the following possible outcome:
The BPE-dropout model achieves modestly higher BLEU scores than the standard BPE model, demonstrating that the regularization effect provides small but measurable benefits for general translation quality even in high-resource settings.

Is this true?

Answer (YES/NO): NO